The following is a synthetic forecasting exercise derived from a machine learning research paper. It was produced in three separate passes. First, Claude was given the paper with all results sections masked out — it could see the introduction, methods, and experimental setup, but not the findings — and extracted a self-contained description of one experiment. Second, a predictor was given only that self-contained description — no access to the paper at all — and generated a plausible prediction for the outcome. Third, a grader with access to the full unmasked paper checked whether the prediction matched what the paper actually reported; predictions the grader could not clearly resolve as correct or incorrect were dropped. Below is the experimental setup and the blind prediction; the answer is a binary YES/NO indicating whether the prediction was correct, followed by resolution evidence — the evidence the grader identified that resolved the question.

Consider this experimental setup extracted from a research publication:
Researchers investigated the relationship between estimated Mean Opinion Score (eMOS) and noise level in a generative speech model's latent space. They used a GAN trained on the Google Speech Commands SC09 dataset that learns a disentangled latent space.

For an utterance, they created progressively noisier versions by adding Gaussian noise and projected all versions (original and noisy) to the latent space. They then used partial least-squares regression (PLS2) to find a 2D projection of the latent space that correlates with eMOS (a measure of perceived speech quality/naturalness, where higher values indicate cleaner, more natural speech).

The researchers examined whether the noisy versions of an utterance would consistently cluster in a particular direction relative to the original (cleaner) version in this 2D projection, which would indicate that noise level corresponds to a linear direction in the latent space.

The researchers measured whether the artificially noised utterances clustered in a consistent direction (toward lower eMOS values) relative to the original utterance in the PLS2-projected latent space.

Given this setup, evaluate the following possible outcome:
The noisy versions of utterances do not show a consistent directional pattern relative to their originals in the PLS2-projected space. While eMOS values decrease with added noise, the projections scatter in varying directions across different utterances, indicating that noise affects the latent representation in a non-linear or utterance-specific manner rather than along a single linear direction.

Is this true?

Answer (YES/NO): NO